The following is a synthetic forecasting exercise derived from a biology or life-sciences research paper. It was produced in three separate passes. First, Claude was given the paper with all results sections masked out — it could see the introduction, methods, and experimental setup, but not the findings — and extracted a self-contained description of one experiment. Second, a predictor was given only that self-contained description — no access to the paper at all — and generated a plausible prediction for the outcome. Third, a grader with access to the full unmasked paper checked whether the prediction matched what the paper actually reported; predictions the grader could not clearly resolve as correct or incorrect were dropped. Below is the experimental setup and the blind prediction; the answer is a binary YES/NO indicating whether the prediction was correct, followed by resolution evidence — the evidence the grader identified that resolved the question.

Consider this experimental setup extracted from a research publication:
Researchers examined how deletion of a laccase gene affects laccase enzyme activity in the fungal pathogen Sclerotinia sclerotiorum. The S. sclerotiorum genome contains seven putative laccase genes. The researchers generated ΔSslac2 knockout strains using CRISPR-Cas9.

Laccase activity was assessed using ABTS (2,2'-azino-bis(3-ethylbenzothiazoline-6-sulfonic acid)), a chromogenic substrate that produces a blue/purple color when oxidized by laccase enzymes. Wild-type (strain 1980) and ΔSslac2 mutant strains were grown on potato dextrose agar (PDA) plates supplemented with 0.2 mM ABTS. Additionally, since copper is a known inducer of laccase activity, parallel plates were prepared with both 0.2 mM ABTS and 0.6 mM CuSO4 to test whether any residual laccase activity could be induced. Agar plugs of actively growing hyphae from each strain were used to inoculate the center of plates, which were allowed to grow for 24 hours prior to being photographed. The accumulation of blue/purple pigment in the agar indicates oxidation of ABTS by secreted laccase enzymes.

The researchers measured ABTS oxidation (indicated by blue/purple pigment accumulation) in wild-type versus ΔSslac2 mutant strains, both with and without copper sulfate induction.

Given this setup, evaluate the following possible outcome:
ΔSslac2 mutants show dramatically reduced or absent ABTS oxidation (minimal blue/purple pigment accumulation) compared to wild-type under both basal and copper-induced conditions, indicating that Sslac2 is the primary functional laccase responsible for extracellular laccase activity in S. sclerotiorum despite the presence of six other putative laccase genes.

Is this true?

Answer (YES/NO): YES